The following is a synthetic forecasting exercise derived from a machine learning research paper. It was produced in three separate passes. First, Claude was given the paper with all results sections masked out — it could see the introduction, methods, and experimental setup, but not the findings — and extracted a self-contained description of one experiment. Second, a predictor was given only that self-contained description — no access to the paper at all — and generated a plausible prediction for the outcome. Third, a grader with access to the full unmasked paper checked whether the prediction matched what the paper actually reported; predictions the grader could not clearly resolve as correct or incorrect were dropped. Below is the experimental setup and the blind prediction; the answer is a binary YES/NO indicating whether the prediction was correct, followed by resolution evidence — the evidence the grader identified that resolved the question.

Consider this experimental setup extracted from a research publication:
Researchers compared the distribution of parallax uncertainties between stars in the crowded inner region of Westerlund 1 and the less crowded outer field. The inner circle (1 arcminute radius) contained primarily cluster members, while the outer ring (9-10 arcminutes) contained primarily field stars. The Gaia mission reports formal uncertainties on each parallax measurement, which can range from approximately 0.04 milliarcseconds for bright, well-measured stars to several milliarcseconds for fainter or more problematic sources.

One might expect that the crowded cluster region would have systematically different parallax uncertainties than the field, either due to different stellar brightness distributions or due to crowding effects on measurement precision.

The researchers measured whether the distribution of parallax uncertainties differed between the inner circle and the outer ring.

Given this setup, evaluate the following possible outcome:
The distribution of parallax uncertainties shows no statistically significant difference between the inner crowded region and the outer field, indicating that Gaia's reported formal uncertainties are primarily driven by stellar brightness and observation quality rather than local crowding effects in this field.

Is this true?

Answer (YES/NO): YES